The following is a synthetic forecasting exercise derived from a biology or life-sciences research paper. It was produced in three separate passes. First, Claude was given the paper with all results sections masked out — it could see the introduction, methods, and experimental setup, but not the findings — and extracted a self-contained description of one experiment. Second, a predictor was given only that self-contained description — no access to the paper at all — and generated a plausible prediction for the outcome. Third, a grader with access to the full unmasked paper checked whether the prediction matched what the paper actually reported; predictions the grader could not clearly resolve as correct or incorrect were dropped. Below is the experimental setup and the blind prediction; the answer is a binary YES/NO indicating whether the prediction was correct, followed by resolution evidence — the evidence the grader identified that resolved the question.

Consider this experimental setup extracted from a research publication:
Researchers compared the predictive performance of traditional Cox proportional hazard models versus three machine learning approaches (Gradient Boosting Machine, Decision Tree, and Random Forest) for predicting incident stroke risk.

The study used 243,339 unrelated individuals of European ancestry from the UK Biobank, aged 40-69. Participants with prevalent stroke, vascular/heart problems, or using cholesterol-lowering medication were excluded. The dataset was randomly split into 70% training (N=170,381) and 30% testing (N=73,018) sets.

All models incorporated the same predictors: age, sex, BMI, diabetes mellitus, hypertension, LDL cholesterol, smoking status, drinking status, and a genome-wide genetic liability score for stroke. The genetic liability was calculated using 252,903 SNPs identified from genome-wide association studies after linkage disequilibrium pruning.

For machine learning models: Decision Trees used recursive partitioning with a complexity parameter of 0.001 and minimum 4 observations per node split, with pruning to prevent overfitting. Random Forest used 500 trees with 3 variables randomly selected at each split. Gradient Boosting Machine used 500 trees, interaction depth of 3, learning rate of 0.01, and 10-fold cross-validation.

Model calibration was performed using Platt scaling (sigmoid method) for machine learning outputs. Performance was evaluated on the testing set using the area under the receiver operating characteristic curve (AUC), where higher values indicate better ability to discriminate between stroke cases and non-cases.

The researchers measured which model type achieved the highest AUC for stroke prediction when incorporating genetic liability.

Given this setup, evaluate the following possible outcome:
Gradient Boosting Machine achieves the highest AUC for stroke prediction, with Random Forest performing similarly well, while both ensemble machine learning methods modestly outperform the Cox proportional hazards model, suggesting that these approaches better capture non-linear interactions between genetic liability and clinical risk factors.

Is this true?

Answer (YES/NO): NO